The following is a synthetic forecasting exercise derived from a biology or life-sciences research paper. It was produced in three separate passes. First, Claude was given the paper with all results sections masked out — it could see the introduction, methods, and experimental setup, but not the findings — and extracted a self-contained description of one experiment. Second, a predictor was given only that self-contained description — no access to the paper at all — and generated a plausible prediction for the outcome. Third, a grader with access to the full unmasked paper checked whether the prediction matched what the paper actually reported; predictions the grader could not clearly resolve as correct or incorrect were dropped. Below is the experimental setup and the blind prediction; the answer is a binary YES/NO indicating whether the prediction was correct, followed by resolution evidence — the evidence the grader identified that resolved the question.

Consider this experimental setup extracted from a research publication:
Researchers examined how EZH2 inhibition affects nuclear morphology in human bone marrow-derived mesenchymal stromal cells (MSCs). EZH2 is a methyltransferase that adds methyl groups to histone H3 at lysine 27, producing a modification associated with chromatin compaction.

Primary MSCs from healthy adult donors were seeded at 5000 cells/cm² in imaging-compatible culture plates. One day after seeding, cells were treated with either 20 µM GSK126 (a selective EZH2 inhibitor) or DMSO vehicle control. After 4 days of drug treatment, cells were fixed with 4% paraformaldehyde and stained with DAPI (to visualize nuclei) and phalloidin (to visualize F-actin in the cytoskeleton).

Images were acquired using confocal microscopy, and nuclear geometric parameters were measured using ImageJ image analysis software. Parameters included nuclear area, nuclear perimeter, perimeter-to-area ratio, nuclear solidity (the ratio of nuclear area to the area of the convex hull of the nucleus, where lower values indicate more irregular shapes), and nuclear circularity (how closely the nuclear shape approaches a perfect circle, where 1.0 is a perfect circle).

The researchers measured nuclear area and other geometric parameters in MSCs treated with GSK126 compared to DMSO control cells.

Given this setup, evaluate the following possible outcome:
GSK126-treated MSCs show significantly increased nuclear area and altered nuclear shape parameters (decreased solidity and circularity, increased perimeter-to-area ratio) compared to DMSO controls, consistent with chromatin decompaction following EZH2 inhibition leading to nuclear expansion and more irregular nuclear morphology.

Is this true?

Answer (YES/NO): NO